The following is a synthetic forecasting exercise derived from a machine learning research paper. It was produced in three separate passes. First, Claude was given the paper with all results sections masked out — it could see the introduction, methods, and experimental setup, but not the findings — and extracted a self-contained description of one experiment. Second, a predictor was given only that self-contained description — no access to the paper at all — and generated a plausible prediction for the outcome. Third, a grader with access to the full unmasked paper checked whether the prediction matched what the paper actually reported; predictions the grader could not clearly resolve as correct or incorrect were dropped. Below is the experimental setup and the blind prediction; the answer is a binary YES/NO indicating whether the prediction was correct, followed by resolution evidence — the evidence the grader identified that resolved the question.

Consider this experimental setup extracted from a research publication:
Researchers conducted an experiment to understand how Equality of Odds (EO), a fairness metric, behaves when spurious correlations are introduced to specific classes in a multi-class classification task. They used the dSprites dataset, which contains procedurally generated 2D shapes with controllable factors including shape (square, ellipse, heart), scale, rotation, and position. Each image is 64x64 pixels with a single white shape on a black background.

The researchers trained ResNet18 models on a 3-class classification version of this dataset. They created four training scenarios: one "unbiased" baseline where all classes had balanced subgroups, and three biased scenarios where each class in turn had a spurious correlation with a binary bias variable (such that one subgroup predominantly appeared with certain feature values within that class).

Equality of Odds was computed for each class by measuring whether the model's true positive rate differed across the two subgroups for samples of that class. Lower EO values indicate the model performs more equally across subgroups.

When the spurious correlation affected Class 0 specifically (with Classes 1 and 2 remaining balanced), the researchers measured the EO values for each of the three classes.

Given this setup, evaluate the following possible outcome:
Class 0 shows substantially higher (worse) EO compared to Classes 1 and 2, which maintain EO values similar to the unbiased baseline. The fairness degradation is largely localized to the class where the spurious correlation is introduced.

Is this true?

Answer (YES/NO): NO